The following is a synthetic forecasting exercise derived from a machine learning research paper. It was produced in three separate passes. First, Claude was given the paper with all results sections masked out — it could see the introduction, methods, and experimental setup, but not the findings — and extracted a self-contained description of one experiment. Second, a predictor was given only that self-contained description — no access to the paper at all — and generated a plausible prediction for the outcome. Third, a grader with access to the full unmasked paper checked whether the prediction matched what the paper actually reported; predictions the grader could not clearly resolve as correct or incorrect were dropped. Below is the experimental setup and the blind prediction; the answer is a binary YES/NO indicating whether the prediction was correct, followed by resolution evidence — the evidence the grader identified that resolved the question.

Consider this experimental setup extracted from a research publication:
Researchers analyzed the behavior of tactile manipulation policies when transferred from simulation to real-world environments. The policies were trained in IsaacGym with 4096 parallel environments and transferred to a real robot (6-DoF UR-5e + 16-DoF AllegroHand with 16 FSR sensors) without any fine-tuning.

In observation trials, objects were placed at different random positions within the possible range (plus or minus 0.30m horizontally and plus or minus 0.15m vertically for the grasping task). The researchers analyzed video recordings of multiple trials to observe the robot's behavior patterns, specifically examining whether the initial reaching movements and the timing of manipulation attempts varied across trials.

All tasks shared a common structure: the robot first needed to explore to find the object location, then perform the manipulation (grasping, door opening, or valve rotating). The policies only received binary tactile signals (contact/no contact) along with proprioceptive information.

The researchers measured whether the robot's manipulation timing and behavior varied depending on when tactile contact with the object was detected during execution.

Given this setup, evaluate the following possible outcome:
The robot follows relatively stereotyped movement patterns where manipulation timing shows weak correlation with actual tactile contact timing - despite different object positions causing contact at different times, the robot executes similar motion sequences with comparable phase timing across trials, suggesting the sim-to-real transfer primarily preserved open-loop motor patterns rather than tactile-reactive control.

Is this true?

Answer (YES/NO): NO